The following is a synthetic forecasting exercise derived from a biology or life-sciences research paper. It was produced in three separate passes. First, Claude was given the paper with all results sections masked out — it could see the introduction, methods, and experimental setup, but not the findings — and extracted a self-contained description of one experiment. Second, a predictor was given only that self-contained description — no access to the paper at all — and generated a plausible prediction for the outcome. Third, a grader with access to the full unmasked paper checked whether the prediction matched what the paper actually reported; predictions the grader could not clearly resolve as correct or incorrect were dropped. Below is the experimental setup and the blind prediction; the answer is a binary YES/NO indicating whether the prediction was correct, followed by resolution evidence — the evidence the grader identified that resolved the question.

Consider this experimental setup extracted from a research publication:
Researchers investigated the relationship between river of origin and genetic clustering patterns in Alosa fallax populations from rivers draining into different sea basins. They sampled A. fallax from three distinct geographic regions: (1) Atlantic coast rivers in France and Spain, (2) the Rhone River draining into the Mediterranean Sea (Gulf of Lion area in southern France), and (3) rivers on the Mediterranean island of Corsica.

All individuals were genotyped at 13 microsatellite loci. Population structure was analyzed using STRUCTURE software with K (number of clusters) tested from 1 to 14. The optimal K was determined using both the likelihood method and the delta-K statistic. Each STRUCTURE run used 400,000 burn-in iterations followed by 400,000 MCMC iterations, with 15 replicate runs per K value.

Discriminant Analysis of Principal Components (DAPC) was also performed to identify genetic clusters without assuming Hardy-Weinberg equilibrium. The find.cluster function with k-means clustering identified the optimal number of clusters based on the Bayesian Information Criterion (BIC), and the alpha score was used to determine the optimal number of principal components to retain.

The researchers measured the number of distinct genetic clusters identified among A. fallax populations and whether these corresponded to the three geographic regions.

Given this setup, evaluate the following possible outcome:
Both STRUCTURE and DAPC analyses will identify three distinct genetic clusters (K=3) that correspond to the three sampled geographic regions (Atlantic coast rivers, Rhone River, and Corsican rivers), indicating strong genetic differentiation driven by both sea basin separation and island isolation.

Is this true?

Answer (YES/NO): NO